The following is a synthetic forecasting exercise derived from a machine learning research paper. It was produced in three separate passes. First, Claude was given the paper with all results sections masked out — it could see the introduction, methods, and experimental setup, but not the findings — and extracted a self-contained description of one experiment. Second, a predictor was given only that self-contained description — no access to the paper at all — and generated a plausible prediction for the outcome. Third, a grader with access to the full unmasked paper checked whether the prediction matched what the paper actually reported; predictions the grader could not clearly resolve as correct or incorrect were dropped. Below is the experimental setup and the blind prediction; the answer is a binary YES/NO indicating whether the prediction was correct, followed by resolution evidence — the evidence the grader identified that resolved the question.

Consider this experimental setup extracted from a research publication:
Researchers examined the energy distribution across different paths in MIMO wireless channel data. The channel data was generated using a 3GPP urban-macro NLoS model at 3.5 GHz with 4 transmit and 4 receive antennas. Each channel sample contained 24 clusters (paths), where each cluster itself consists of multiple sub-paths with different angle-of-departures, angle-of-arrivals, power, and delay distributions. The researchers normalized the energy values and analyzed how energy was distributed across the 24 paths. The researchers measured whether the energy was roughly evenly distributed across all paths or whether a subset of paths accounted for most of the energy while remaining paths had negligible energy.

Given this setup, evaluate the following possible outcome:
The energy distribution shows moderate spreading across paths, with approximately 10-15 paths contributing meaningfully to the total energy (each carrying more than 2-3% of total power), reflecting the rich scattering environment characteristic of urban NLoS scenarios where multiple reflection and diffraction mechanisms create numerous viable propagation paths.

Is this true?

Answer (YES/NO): YES